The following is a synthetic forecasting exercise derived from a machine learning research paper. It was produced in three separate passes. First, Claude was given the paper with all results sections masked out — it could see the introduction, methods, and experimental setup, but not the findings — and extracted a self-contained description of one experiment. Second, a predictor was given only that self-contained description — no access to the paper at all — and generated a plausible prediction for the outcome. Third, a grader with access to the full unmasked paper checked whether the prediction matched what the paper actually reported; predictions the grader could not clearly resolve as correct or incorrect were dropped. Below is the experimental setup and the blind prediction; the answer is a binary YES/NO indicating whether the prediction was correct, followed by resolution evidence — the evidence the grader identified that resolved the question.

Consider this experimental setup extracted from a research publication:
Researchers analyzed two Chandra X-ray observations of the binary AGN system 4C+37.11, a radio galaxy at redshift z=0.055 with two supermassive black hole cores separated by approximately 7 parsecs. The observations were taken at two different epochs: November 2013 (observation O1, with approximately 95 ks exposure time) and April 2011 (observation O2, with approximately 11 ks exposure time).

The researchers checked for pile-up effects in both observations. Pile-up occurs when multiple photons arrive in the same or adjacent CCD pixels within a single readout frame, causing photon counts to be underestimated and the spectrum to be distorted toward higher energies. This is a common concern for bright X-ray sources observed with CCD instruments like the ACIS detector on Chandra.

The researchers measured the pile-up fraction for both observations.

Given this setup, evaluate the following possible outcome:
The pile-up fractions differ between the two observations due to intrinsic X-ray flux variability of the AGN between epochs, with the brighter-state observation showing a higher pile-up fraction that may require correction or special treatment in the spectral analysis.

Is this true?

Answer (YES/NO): NO